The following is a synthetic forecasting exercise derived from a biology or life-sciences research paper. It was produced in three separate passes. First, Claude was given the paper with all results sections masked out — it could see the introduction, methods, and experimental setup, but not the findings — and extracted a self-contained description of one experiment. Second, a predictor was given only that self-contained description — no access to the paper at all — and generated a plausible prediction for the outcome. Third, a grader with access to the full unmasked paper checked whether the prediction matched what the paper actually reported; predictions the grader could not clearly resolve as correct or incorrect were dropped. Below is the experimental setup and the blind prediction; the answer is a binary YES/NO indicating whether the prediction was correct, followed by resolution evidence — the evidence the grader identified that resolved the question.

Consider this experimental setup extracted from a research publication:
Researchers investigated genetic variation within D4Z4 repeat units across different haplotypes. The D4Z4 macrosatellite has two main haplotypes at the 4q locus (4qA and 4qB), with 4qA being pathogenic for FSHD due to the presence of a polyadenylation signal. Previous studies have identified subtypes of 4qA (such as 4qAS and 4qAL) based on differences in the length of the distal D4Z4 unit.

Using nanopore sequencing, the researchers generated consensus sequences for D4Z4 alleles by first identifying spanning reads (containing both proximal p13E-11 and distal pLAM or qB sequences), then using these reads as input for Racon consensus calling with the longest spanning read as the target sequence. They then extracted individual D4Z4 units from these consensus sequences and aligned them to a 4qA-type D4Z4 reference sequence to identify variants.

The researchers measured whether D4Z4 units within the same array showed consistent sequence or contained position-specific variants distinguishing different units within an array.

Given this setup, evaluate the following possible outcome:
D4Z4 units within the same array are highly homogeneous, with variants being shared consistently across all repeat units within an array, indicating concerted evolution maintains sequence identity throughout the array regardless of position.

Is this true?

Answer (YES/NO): NO